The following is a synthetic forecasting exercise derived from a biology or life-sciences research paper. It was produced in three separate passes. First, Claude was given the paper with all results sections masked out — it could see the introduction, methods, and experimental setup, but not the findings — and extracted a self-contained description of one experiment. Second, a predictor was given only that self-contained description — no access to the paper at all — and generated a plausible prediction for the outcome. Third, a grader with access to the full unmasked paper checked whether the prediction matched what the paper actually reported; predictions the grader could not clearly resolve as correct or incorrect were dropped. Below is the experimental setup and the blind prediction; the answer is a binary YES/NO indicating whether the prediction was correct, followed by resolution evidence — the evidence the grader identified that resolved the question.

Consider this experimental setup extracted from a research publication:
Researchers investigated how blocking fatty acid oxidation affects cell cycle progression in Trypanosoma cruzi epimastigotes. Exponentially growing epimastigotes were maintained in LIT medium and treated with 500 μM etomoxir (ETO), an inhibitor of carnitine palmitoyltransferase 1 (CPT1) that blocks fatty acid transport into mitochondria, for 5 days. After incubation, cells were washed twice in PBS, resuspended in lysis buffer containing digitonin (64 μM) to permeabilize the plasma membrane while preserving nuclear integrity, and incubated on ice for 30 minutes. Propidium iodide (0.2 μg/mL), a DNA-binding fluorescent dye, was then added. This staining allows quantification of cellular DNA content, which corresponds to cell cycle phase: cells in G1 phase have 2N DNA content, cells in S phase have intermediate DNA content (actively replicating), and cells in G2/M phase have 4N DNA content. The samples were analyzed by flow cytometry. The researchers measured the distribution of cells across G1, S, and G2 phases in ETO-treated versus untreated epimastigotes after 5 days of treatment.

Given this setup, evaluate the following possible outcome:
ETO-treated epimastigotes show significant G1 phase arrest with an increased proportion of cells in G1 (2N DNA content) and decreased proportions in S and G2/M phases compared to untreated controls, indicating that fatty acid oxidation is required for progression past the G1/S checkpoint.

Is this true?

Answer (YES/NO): YES